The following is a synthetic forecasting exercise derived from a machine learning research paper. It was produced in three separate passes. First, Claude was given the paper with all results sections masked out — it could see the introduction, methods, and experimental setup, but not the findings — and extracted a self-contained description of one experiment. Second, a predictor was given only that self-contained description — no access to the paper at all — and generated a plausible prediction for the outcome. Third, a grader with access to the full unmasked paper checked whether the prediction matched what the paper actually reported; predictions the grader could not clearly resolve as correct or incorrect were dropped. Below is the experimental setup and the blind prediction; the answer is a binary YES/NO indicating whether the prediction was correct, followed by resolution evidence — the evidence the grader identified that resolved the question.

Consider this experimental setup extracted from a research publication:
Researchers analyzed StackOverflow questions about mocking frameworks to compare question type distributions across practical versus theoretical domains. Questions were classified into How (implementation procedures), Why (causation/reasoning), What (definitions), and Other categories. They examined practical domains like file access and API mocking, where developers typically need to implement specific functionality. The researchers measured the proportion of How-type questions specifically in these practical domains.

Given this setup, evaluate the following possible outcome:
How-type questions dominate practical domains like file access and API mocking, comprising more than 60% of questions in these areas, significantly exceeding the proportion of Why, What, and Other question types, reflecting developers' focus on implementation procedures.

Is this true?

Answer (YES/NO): YES